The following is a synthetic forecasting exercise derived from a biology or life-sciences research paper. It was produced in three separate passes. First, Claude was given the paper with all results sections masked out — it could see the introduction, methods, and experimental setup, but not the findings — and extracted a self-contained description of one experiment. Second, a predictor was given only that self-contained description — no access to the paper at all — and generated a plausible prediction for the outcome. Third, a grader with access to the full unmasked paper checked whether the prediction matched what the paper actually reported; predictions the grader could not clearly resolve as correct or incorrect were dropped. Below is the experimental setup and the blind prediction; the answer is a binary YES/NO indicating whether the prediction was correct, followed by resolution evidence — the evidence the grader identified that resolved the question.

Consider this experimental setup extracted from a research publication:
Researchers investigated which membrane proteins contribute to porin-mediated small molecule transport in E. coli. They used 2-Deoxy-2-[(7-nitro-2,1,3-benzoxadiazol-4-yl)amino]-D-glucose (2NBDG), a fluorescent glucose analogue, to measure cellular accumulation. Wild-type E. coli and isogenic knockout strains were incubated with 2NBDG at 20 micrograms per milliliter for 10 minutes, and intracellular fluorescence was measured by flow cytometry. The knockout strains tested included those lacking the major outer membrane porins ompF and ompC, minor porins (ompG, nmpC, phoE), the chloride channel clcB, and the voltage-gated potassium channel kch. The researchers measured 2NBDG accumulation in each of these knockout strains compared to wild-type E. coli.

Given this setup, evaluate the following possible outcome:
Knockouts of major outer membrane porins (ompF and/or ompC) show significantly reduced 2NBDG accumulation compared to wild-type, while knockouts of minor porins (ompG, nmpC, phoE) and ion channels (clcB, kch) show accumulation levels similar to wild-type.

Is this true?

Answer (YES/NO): NO